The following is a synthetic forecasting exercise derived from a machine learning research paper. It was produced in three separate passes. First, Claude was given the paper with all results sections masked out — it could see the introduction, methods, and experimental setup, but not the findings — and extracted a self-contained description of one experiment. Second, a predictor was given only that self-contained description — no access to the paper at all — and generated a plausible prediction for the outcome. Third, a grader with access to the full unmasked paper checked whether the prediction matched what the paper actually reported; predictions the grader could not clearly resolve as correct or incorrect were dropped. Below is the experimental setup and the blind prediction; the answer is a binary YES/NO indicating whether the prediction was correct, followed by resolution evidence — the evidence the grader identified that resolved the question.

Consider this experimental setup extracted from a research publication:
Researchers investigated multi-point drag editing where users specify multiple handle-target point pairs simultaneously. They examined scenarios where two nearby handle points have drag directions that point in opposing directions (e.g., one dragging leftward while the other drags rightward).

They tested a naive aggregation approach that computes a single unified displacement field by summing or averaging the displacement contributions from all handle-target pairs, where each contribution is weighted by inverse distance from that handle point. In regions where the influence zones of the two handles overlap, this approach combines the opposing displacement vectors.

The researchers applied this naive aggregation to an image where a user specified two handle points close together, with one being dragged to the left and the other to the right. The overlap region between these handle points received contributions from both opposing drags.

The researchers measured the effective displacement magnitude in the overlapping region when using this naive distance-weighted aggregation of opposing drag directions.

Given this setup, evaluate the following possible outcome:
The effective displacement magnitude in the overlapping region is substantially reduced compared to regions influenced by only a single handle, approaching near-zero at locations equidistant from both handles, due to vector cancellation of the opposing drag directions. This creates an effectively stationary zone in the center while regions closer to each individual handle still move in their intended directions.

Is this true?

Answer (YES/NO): YES